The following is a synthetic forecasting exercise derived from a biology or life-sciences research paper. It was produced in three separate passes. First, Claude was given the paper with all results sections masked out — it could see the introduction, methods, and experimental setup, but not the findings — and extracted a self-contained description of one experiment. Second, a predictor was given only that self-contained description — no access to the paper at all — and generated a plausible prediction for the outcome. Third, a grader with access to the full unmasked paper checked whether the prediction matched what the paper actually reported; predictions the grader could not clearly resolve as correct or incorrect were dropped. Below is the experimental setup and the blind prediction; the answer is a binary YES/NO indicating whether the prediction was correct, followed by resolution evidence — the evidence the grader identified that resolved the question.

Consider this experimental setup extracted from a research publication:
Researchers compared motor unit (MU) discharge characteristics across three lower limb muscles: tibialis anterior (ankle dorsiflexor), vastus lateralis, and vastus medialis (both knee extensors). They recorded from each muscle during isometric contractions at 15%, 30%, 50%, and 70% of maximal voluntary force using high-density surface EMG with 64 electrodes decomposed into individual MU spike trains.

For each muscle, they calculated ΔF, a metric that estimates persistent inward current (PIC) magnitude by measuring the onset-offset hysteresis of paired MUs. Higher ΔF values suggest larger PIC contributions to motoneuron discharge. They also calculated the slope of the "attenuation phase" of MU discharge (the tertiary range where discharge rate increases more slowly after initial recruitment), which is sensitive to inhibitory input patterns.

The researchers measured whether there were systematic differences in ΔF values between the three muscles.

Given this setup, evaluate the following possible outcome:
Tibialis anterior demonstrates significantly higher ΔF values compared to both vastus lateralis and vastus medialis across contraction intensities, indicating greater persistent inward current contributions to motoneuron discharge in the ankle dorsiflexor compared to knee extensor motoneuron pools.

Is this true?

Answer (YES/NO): YES